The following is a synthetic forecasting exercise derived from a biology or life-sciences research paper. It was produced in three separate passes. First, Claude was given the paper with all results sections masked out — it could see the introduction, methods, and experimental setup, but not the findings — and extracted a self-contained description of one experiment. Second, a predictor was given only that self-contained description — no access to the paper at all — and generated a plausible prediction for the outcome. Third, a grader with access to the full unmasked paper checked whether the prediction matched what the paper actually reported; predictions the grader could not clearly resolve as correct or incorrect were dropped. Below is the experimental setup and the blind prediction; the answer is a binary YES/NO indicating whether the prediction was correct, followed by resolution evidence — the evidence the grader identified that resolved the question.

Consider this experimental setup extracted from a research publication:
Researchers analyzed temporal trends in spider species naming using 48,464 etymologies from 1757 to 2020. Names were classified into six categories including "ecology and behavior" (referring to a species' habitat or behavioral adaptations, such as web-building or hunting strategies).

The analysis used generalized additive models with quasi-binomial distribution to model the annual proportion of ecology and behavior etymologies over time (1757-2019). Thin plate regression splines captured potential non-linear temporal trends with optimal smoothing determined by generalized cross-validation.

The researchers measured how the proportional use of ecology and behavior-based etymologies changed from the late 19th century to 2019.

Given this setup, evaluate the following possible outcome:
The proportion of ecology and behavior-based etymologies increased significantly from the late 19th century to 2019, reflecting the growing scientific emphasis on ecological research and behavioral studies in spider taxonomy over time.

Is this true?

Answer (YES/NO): NO